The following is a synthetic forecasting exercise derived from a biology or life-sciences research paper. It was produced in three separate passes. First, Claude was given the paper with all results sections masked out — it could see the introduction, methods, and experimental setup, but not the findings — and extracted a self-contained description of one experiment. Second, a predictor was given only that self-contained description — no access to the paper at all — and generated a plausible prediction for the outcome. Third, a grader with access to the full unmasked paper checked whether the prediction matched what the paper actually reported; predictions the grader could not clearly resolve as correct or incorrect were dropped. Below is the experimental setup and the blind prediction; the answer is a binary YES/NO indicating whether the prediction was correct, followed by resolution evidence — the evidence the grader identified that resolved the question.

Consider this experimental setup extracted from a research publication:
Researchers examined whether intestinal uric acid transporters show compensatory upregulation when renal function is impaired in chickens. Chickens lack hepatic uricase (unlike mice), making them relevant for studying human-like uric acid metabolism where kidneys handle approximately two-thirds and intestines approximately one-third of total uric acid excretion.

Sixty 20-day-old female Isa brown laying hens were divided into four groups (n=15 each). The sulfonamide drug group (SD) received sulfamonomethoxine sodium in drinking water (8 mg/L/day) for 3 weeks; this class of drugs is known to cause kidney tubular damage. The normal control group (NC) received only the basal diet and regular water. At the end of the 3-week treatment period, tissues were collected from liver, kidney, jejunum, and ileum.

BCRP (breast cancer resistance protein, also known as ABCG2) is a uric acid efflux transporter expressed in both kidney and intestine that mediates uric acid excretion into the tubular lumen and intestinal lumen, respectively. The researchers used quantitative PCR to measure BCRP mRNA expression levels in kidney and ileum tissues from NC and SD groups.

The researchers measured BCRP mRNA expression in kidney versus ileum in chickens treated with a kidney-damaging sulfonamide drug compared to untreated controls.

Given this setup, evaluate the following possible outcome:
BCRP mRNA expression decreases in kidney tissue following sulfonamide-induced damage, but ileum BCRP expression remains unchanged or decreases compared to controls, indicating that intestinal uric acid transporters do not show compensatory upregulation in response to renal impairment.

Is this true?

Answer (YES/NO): NO